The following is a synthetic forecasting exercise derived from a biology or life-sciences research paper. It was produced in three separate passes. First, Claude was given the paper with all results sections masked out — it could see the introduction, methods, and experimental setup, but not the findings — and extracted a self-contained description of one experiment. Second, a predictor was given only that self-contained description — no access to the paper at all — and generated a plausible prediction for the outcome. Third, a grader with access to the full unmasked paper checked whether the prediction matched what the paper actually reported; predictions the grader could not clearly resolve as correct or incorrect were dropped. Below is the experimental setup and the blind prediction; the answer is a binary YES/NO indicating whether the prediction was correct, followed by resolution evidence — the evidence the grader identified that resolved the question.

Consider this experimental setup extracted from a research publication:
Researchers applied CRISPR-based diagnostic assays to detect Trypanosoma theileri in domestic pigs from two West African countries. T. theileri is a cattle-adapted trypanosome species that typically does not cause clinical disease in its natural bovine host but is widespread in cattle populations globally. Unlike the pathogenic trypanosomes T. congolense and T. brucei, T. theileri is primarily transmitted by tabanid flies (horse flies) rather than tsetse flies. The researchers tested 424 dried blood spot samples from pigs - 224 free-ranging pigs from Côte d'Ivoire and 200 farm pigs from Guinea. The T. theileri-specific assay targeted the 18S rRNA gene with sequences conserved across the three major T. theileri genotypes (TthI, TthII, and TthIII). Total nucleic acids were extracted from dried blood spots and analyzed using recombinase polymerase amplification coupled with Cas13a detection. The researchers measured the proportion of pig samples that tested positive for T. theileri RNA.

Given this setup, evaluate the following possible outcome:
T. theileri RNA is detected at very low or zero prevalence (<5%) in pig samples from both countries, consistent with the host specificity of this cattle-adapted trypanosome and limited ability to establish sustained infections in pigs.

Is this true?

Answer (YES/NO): YES